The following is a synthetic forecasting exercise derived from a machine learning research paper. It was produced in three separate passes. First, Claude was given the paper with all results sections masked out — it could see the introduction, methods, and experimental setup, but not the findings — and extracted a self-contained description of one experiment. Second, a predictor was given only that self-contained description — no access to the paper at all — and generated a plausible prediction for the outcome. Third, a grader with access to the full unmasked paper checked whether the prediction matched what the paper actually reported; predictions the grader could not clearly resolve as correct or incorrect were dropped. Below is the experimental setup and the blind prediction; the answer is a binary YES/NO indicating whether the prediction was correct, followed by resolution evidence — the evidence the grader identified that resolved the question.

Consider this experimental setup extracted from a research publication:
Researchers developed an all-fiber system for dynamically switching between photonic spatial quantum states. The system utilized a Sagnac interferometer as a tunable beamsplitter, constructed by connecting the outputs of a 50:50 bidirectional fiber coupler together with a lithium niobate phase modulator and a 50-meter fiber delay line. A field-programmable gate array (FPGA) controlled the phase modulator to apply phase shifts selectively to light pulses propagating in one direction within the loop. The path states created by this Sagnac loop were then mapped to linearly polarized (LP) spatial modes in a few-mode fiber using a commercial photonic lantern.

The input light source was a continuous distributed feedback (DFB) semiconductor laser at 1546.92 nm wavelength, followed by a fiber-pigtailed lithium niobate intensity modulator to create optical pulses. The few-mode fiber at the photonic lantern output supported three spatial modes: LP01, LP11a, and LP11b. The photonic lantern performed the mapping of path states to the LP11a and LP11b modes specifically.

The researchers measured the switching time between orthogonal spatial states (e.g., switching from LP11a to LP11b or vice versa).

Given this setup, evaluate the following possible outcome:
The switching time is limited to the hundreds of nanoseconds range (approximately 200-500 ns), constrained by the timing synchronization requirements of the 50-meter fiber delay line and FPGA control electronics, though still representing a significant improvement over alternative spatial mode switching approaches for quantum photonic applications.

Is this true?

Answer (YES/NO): NO